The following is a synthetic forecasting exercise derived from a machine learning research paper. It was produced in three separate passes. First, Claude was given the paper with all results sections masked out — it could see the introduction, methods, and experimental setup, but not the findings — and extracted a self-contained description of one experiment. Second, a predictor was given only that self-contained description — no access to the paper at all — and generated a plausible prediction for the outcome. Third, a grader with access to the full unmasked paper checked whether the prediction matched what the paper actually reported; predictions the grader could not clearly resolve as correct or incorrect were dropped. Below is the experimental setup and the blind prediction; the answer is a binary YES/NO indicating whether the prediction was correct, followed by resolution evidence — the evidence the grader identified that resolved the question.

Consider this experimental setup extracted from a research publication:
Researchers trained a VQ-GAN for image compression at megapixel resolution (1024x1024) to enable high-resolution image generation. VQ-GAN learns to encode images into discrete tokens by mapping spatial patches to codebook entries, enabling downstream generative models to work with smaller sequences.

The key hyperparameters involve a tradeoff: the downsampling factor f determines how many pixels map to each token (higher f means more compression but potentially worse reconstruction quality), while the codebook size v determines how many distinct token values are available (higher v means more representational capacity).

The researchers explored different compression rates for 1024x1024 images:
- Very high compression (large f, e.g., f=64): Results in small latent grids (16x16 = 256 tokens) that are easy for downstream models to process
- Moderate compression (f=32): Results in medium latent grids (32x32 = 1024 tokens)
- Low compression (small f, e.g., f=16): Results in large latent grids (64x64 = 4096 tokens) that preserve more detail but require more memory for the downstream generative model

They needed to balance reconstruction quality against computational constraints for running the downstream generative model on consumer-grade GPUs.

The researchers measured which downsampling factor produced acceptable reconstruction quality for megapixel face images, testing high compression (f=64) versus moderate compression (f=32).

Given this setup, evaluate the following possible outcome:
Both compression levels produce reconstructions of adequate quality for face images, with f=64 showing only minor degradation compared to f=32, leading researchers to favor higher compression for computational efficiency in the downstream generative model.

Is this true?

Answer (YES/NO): NO